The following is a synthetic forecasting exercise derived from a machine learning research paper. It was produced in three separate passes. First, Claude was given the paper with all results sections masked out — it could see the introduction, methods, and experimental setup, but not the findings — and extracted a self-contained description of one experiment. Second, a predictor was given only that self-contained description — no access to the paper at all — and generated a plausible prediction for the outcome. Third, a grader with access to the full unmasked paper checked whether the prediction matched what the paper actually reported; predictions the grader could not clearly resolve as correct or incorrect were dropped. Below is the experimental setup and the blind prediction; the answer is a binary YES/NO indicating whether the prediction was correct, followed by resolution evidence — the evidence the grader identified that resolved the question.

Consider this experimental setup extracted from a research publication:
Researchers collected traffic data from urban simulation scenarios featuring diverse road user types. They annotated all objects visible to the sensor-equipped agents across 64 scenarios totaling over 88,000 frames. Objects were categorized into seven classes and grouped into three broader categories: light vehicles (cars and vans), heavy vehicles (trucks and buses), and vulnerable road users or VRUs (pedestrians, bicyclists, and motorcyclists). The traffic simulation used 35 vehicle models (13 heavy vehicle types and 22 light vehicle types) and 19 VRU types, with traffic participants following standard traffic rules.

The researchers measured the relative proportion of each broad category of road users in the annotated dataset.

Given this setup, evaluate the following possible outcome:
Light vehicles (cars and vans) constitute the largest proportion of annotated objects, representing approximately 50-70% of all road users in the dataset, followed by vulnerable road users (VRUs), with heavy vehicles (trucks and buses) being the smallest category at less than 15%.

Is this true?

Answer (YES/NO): NO